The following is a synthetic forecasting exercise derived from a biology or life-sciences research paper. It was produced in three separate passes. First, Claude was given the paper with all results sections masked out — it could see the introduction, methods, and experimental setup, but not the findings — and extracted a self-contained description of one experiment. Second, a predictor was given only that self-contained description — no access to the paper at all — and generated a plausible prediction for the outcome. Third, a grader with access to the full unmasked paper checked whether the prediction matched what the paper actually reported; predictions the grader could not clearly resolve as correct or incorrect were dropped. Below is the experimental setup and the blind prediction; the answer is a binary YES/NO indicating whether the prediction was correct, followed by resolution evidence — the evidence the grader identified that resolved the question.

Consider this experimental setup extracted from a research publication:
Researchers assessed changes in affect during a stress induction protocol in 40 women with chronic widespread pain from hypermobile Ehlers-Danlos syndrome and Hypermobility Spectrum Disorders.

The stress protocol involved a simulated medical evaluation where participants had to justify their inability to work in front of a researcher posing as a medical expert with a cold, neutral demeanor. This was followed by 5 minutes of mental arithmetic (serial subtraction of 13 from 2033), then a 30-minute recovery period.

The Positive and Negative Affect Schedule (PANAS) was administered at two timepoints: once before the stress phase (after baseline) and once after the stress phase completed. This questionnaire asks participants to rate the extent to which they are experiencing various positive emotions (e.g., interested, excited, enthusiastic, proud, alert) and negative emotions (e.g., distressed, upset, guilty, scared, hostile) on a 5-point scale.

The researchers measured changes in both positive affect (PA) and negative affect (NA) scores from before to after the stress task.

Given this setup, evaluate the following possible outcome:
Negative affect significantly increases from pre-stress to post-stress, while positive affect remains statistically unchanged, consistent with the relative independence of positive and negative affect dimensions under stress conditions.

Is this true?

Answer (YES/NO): NO